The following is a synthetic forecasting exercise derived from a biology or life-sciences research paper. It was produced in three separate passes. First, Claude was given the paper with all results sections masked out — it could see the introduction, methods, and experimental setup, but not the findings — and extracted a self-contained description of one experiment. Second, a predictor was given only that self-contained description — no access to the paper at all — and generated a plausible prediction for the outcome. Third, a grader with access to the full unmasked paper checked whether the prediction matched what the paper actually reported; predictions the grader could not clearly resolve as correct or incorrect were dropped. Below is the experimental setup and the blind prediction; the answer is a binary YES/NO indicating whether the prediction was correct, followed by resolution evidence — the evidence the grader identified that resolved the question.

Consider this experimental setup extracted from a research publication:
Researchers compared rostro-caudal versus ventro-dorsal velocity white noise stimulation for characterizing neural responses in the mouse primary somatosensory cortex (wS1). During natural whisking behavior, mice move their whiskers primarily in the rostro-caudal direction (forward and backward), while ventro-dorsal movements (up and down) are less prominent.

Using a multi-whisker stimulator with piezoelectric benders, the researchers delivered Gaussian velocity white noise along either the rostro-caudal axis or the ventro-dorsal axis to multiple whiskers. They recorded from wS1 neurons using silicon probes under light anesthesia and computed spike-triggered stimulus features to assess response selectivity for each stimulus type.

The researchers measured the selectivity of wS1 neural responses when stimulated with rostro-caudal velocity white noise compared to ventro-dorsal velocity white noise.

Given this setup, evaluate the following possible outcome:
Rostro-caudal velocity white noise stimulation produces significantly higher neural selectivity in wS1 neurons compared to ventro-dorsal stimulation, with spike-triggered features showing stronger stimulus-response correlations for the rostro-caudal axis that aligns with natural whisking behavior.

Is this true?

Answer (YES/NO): YES